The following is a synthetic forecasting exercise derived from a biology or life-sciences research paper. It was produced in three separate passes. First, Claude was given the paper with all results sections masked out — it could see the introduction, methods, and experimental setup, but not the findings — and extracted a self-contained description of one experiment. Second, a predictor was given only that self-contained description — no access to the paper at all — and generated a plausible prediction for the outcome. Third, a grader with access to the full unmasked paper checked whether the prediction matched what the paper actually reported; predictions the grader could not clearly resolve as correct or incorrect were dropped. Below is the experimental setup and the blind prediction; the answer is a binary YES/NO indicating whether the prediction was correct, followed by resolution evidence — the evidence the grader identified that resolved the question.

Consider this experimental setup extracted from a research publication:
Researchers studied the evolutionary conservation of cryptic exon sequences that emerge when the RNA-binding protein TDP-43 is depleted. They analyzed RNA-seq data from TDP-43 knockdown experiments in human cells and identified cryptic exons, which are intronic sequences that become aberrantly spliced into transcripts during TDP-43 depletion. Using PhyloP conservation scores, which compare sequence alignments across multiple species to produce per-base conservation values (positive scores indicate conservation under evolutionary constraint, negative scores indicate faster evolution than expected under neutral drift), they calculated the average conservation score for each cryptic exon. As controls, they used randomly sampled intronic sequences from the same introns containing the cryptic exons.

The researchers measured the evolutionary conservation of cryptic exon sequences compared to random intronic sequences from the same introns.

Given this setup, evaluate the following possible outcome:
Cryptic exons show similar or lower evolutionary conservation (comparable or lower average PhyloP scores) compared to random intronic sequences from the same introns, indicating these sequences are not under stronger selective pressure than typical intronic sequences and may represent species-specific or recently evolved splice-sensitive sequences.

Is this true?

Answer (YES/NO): YES